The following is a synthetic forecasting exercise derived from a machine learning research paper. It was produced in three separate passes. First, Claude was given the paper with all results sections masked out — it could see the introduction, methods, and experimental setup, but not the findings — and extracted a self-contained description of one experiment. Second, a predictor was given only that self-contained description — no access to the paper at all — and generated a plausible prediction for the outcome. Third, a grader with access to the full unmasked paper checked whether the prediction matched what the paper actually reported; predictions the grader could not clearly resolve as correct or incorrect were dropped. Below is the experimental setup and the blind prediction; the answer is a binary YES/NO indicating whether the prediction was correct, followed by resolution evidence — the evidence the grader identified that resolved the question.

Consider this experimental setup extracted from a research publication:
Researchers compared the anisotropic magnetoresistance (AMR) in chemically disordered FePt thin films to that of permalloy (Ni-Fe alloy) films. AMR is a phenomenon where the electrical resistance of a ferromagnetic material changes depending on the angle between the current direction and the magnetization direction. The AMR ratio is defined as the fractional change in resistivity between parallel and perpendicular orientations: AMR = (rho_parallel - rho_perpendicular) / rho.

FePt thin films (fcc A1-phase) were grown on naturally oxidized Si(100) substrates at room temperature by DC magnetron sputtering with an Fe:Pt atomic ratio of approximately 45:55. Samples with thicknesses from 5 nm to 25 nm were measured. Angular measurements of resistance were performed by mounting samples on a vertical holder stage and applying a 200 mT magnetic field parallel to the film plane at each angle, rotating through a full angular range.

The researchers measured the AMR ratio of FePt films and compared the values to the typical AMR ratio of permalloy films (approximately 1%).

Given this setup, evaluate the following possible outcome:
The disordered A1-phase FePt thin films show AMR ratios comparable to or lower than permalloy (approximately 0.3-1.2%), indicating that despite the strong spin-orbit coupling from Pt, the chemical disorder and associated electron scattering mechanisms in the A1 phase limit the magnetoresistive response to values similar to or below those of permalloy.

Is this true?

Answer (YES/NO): YES